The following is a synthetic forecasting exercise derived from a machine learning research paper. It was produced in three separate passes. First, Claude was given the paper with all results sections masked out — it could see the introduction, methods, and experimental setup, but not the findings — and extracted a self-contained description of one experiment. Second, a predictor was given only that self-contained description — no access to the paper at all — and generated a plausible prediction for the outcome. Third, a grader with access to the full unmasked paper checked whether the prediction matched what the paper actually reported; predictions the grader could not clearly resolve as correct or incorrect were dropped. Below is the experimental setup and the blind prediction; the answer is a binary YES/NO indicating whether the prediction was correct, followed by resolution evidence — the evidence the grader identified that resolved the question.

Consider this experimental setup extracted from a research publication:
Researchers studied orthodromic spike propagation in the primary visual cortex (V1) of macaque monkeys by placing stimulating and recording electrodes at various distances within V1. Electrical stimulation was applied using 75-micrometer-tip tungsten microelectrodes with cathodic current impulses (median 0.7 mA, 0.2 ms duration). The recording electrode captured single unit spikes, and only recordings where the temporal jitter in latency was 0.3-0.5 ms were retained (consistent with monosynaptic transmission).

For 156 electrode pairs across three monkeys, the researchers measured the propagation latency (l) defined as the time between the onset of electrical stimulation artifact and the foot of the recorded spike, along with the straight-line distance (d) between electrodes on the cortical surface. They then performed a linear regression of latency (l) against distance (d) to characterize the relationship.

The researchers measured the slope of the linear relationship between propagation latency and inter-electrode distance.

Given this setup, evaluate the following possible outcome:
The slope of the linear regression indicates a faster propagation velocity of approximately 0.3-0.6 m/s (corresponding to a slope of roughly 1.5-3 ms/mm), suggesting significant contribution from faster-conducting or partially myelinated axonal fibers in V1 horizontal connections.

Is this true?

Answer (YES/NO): NO